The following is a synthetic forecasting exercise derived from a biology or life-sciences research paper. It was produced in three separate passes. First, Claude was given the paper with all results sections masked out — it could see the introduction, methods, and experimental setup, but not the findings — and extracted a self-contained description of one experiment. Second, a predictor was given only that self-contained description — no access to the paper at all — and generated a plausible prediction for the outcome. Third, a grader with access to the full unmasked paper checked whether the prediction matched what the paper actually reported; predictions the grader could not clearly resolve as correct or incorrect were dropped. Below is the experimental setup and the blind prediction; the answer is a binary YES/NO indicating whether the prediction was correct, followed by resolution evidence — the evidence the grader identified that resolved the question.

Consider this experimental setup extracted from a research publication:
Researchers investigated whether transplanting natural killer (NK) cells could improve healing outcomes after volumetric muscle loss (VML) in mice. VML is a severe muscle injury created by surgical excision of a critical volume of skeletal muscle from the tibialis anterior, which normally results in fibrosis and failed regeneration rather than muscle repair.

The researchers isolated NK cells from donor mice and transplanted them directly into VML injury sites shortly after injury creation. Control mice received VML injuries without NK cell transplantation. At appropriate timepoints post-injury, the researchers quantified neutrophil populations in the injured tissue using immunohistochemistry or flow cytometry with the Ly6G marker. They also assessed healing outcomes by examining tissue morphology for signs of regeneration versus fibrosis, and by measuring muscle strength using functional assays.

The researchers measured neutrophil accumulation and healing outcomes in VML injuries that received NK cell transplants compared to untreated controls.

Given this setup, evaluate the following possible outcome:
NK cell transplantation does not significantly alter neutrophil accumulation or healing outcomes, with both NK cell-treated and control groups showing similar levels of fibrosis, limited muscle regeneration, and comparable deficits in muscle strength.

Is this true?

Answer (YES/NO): NO